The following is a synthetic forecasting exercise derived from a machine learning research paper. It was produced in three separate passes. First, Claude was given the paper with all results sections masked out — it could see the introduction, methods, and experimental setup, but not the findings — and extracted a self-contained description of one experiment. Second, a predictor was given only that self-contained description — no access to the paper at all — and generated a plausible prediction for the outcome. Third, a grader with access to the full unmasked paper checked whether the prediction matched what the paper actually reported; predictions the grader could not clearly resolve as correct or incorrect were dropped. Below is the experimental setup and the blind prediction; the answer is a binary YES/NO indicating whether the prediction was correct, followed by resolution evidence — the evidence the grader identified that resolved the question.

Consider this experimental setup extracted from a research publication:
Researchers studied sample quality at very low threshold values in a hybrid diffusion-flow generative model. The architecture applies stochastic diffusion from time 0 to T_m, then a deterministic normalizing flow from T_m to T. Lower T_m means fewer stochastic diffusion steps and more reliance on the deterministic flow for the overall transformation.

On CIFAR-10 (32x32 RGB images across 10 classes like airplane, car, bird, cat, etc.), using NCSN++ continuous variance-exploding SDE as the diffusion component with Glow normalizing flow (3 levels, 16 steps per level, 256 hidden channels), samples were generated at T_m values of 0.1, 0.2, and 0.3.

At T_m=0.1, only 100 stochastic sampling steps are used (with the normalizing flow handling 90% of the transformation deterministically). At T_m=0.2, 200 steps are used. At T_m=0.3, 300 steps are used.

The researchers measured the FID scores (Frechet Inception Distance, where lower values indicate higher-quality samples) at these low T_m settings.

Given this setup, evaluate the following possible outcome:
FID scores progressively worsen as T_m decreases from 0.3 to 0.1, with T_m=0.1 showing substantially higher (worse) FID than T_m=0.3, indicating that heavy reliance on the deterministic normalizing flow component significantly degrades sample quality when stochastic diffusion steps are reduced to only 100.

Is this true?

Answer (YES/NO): YES